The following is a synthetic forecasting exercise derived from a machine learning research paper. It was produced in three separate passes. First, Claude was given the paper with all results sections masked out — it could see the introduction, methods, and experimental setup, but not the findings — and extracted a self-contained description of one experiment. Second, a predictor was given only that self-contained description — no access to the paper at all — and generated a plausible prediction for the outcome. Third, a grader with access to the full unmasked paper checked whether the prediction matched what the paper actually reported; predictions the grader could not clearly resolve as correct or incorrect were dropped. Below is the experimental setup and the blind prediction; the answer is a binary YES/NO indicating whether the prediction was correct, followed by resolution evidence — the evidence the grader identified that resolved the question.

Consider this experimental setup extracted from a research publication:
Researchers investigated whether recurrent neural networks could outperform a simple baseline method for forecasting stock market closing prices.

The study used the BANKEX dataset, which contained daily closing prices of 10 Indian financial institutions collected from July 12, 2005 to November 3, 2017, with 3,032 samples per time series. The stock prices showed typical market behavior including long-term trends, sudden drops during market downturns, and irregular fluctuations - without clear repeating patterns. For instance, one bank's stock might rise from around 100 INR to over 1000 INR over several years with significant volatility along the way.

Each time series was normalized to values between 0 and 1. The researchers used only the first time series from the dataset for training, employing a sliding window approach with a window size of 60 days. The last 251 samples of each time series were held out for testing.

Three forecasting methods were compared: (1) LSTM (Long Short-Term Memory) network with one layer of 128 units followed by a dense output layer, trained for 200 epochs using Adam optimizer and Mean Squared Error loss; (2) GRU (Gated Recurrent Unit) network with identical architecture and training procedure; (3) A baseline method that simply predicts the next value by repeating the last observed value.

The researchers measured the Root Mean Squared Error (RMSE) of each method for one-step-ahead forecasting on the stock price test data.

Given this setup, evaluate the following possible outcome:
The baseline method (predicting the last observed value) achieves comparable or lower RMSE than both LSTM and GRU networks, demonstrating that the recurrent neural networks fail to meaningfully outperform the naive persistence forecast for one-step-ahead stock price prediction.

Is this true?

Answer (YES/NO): YES